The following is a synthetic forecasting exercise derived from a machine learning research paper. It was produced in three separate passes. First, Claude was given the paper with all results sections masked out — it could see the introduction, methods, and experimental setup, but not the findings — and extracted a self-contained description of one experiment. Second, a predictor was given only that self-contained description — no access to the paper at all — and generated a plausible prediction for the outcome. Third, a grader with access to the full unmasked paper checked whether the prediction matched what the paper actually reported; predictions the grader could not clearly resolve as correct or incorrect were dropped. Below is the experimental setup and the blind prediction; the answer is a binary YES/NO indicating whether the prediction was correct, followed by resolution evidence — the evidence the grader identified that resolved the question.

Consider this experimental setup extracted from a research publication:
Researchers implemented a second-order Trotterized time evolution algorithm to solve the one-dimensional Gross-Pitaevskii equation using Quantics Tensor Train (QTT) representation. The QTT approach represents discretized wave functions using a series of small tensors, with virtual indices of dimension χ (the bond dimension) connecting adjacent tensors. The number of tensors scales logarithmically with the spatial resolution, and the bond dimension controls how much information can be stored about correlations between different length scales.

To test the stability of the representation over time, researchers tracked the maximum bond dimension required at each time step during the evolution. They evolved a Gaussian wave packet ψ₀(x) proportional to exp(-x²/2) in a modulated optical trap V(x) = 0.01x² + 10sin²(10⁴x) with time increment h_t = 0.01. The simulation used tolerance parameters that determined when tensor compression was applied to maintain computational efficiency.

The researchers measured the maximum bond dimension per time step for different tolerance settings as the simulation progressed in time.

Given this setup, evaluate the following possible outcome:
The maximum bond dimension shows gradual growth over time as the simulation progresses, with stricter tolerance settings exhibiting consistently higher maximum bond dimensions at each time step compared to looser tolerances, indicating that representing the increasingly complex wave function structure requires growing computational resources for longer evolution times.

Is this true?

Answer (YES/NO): NO